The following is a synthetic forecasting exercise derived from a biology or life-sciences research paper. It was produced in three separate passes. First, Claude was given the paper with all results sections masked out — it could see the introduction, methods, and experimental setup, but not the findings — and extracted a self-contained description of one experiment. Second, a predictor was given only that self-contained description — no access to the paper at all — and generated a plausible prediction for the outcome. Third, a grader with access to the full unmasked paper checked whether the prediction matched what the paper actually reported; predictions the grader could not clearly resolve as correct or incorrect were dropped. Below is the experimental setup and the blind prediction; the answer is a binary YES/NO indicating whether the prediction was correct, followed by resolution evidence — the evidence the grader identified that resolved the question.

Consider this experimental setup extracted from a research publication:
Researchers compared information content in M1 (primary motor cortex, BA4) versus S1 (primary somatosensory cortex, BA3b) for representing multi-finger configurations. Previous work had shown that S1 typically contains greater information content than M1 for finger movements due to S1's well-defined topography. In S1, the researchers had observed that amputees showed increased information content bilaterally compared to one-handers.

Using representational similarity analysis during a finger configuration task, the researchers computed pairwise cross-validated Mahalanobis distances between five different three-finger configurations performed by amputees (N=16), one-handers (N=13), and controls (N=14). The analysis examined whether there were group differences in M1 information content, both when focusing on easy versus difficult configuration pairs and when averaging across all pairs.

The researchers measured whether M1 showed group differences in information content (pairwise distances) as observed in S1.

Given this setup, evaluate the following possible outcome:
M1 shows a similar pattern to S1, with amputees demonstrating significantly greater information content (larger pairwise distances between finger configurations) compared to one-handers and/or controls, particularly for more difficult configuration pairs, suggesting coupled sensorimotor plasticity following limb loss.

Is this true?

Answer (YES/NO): NO